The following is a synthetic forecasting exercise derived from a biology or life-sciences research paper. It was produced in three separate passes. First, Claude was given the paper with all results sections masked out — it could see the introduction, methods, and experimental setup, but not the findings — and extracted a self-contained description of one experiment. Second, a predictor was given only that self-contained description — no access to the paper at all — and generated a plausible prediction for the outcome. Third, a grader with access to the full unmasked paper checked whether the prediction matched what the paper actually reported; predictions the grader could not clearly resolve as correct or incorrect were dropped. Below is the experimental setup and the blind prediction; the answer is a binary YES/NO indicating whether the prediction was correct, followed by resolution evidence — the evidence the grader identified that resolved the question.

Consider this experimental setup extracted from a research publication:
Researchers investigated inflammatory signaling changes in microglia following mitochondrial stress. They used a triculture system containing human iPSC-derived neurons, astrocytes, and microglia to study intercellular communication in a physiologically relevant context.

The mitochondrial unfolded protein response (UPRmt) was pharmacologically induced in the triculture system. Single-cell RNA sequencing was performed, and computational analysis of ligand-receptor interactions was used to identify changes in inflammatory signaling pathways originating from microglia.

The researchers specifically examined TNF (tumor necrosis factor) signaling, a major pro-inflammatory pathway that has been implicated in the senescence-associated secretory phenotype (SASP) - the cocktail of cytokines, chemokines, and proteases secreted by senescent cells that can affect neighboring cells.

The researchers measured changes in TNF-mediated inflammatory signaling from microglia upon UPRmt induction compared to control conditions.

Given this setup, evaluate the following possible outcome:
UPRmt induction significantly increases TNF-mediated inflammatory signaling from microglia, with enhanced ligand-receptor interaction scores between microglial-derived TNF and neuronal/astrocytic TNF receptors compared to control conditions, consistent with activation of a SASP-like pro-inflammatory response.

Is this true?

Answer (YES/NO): NO